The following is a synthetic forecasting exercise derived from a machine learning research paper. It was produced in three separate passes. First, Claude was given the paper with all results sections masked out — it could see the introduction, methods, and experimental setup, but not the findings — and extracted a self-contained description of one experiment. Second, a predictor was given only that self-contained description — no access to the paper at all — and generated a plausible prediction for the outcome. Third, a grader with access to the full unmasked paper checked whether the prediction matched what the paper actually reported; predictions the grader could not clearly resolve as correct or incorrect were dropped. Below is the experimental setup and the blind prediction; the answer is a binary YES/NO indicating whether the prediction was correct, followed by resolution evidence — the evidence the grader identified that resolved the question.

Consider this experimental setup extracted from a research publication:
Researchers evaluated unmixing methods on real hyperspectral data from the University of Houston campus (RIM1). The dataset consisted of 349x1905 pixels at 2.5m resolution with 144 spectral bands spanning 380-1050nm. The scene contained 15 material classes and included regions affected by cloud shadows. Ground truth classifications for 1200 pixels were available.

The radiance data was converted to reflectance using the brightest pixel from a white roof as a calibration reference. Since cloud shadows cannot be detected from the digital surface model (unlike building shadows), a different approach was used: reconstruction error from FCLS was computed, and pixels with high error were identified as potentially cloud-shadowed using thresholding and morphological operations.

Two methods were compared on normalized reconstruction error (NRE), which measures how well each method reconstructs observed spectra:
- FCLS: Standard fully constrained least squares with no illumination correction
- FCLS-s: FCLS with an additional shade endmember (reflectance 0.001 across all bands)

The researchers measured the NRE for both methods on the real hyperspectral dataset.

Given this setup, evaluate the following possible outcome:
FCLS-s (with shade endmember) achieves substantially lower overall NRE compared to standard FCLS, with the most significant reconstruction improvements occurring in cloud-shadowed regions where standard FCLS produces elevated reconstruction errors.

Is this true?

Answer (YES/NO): NO